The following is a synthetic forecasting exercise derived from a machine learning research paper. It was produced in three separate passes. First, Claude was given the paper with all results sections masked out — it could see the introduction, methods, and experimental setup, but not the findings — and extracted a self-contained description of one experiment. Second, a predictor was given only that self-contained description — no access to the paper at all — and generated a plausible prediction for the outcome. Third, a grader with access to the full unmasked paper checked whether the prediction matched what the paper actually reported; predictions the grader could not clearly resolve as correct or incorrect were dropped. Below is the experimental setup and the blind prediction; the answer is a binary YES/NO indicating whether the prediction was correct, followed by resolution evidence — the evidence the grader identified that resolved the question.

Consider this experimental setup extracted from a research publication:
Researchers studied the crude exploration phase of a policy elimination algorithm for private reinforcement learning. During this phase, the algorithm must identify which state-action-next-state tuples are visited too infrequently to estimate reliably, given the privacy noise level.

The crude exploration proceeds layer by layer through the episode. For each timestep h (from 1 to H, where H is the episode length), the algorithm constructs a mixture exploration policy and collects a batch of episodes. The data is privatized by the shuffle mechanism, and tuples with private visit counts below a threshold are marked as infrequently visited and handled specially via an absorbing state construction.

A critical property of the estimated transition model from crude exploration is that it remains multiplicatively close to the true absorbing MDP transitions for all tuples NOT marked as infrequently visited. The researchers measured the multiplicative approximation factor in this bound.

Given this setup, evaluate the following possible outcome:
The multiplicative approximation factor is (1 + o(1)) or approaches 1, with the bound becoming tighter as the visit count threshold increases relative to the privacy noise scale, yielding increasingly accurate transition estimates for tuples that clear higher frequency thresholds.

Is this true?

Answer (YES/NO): YES